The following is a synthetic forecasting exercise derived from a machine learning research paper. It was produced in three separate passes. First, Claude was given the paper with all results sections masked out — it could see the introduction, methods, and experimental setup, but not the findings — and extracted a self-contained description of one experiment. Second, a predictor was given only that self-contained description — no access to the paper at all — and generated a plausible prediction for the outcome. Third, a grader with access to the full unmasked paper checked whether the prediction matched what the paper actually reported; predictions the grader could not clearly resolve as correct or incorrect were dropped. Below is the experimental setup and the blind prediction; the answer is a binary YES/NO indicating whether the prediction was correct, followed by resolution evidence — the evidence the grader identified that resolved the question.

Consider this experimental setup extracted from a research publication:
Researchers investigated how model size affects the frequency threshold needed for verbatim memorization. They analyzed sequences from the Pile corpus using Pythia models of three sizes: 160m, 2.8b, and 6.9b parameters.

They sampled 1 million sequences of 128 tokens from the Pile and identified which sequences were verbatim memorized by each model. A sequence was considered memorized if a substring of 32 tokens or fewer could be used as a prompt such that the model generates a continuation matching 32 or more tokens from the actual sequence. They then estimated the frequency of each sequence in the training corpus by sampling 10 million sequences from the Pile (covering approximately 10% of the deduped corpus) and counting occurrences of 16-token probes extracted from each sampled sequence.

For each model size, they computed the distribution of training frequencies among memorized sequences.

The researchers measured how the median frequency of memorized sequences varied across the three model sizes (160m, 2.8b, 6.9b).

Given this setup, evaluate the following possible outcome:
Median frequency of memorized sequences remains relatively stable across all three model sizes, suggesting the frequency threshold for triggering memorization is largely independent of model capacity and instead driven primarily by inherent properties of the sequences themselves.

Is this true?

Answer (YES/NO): NO